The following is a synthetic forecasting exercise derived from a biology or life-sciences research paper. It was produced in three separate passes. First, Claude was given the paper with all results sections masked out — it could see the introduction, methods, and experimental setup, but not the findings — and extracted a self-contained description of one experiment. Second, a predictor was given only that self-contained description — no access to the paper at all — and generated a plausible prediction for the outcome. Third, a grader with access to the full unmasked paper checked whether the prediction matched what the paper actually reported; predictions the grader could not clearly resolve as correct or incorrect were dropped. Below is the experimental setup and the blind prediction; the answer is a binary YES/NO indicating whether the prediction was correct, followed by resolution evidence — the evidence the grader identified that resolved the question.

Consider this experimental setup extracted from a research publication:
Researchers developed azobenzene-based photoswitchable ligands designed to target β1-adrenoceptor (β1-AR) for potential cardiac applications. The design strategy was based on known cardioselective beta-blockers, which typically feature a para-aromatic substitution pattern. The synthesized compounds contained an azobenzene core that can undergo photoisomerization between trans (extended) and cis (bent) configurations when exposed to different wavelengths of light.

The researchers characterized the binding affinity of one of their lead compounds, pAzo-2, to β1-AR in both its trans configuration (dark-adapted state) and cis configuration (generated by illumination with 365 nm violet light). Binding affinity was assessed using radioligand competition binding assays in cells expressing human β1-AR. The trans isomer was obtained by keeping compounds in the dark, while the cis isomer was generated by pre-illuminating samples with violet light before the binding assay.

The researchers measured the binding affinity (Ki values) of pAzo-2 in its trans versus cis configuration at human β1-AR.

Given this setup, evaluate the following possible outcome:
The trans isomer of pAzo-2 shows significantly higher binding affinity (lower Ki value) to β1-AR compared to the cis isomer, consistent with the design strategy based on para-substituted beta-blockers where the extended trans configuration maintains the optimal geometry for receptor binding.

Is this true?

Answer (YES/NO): YES